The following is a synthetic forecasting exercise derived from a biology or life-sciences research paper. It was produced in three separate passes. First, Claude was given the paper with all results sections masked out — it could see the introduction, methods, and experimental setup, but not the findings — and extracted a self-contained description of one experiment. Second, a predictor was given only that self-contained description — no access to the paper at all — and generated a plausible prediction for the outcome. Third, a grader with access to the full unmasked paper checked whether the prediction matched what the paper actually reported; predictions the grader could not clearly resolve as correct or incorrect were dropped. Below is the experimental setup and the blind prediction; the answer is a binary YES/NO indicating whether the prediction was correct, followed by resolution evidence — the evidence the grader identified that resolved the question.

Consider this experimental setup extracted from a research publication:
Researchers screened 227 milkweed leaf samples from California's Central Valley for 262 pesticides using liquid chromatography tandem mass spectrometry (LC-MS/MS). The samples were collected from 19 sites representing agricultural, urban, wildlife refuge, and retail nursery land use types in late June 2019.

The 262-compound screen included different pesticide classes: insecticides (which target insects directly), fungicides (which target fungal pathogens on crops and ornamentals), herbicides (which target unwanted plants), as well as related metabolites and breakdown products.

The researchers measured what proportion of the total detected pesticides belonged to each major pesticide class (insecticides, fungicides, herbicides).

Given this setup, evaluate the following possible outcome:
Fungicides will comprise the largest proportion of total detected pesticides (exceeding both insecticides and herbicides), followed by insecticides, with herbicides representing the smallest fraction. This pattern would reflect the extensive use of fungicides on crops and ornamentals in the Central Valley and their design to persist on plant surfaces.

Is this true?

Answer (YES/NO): YES